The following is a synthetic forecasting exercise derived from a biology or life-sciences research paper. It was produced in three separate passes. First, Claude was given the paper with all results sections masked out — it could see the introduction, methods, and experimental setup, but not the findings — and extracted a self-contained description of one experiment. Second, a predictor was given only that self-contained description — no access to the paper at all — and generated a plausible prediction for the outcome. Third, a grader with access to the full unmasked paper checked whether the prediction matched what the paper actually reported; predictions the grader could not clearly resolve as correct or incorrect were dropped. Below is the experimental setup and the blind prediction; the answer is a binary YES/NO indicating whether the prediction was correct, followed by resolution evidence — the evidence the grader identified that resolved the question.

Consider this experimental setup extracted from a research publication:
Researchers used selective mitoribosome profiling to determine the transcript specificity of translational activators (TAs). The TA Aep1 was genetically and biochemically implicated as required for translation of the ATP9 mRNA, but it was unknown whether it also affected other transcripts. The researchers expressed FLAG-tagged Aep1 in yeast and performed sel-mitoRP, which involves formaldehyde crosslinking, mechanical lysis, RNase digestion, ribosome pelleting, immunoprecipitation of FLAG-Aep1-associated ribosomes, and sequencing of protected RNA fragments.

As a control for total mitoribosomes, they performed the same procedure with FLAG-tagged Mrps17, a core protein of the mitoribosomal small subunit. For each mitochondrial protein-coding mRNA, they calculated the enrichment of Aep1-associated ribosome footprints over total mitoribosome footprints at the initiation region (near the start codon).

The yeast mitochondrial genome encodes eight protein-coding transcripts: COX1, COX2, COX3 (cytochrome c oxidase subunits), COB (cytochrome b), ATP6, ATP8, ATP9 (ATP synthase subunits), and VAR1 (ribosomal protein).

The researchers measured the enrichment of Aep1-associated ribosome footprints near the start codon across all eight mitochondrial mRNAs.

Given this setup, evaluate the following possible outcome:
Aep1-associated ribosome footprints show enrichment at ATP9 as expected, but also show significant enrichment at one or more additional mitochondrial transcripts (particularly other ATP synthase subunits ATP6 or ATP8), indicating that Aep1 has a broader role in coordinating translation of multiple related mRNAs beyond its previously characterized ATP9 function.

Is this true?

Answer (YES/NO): NO